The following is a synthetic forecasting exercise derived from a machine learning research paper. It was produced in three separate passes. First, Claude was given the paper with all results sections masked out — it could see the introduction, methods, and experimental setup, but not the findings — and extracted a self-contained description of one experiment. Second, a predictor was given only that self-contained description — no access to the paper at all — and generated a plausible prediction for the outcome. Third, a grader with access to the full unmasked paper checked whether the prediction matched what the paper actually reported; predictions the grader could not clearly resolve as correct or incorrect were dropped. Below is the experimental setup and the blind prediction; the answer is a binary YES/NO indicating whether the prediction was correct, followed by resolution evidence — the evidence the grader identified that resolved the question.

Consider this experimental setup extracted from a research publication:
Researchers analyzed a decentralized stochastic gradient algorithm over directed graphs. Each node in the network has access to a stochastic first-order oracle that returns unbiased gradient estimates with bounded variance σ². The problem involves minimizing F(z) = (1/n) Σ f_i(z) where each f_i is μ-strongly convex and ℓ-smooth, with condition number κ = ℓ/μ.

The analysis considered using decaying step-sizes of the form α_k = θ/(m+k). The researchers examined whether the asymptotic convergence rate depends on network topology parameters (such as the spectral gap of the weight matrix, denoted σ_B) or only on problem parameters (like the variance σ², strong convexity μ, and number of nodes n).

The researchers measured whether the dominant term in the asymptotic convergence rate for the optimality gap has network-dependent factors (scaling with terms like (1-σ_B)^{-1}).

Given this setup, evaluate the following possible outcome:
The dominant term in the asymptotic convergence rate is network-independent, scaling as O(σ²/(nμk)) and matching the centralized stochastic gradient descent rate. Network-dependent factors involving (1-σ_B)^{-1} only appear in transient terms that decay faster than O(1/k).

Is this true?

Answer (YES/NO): YES